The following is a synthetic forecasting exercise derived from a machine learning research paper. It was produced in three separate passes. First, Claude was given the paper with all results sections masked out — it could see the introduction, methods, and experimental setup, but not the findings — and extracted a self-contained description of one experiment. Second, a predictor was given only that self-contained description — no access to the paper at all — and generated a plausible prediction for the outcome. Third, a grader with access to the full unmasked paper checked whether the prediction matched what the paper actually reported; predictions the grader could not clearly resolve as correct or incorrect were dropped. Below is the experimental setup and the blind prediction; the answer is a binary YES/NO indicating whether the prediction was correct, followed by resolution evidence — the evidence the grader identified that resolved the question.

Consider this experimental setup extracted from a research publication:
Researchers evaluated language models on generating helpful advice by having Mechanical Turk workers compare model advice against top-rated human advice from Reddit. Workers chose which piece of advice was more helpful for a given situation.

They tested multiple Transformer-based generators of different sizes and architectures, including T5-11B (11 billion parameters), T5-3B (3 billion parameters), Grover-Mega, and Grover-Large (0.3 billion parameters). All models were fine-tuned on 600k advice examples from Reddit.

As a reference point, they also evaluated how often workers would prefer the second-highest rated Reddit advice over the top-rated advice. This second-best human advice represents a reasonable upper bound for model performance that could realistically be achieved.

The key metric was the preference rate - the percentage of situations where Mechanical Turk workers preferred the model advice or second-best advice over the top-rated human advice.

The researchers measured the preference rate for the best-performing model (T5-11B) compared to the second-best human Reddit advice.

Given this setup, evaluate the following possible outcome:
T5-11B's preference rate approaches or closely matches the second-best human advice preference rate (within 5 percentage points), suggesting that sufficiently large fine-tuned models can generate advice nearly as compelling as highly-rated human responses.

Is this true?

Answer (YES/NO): NO